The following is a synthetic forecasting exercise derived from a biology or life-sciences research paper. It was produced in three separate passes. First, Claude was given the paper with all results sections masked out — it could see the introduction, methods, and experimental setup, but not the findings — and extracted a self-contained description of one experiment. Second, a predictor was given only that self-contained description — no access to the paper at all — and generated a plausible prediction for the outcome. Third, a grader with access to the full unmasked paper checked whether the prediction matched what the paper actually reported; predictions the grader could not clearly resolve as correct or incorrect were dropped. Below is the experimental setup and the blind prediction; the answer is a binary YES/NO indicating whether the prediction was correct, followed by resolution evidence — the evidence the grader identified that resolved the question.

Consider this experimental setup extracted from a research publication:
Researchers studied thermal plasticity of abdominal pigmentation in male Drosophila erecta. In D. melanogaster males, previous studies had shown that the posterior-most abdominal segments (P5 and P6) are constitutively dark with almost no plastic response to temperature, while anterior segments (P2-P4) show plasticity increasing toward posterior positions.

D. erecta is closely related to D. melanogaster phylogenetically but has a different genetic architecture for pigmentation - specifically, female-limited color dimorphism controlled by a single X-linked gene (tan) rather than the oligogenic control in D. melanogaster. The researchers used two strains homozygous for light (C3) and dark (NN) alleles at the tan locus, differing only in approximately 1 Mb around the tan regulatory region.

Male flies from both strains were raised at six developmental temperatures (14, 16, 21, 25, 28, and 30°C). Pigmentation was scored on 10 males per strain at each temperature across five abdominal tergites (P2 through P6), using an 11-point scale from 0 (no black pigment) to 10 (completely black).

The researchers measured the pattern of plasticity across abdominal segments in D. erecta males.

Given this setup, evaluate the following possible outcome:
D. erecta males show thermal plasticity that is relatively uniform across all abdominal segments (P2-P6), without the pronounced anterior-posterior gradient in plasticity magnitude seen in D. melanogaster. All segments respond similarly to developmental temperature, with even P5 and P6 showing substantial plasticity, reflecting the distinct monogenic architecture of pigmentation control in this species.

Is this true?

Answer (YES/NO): NO